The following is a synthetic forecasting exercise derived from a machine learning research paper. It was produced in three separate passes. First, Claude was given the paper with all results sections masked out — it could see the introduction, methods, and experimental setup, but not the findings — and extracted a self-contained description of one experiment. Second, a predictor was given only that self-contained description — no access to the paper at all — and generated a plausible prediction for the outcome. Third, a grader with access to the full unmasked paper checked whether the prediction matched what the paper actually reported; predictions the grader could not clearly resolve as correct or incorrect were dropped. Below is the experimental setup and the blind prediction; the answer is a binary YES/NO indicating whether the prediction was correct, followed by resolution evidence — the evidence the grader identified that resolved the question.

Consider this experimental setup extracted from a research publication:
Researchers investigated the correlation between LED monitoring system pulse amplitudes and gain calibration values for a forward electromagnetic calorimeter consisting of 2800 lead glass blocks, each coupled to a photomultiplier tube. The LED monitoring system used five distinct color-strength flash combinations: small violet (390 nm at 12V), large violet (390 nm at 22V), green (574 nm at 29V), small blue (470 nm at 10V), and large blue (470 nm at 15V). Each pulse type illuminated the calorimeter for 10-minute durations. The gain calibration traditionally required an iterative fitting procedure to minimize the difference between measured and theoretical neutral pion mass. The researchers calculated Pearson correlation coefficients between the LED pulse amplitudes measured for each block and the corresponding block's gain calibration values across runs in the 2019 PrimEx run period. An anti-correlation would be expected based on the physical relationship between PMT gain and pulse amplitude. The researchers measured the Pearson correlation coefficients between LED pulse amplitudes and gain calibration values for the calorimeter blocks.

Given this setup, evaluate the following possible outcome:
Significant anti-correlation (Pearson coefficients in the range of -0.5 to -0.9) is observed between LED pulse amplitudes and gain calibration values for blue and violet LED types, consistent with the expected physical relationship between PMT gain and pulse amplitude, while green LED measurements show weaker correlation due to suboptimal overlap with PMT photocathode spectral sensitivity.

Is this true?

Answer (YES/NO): NO